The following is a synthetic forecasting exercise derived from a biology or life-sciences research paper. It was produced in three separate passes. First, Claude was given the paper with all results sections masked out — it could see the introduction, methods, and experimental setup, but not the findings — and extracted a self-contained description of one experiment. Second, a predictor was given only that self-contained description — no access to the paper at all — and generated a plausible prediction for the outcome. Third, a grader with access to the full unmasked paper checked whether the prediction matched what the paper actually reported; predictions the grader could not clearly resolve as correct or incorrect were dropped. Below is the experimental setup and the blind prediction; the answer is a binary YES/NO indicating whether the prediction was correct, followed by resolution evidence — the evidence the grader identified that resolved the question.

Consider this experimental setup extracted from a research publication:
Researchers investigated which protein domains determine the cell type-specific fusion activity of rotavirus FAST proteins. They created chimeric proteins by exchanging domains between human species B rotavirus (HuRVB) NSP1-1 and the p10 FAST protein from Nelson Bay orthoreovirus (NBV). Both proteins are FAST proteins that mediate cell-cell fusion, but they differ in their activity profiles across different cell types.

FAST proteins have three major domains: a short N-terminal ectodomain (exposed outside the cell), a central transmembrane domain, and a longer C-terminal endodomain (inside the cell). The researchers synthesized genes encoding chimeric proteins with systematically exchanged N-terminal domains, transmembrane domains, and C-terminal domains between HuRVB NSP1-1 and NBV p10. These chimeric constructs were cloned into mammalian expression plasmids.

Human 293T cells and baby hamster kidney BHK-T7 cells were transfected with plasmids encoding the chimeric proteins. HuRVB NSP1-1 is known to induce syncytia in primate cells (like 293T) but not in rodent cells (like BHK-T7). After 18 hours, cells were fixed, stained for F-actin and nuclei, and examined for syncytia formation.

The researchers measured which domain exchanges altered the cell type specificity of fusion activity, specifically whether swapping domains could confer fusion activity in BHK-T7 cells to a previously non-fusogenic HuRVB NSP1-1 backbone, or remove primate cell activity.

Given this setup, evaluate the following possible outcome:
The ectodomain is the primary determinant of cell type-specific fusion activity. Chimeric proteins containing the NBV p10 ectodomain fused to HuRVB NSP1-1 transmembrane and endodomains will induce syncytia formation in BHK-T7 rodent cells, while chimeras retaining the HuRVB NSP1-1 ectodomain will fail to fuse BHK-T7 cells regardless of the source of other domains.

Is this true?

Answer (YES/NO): NO